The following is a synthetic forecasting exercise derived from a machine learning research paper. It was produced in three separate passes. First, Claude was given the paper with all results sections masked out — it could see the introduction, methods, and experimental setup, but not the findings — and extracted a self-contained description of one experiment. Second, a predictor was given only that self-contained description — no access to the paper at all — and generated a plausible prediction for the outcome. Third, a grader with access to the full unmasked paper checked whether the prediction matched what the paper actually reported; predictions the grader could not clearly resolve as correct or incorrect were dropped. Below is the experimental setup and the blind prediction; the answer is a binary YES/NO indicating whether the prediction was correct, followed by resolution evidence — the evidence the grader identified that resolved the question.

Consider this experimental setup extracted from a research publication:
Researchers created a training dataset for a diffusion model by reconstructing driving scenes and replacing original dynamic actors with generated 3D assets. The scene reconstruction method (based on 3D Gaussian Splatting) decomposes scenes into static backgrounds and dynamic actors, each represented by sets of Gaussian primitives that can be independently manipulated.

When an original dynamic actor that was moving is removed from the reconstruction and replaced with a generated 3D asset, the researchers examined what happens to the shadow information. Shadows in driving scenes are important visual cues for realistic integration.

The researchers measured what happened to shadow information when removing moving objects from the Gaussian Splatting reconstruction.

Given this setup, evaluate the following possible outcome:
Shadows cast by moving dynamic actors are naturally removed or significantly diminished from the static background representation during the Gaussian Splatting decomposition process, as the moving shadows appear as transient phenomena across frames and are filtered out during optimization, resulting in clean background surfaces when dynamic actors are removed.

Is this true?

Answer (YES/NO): YES